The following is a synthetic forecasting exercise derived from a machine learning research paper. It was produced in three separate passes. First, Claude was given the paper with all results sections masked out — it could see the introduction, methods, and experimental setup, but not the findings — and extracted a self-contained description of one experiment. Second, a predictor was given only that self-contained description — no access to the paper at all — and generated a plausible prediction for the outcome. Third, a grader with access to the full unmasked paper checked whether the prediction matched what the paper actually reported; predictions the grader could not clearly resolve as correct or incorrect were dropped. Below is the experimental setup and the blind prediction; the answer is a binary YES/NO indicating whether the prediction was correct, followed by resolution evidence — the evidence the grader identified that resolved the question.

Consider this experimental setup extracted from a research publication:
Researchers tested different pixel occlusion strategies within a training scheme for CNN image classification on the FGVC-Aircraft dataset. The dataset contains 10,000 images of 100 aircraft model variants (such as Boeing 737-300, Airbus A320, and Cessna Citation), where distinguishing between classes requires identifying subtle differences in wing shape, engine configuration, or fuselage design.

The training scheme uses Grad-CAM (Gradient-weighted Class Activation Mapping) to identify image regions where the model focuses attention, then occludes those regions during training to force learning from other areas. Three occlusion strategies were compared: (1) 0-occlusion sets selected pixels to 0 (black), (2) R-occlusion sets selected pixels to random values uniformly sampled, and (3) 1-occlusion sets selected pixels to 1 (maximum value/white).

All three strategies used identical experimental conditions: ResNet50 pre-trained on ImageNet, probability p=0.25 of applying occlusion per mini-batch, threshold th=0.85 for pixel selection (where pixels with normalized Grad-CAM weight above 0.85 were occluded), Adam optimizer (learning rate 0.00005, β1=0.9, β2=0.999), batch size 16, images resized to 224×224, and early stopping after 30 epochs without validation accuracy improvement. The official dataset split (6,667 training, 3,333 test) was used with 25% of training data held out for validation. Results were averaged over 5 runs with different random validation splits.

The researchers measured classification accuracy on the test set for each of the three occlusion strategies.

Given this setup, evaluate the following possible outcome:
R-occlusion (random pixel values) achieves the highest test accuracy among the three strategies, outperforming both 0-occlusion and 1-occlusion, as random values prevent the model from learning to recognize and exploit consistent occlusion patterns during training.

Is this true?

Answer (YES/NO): NO